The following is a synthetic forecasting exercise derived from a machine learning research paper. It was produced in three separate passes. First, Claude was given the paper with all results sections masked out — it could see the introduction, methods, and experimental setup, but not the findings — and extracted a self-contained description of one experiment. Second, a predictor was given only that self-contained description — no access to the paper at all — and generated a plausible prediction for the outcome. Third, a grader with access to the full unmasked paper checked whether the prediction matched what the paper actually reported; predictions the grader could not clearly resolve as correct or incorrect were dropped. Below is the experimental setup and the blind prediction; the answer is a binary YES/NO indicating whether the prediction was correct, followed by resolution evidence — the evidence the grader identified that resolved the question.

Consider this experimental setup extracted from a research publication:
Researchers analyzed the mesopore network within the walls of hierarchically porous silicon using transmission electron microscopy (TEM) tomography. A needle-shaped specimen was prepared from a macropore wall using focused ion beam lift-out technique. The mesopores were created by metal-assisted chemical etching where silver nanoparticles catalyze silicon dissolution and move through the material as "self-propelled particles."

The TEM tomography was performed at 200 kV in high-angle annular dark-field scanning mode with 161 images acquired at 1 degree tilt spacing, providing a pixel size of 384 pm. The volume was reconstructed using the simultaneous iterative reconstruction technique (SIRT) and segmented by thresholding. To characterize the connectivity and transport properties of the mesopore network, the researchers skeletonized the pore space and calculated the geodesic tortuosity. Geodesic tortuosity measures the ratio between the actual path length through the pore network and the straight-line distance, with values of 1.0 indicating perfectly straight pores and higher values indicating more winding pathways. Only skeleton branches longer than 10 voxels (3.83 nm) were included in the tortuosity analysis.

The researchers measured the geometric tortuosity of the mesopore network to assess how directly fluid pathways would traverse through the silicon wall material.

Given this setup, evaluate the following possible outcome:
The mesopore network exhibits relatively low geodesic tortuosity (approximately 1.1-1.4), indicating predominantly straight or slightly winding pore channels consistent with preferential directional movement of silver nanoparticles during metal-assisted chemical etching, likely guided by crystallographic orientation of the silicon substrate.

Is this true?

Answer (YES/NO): YES